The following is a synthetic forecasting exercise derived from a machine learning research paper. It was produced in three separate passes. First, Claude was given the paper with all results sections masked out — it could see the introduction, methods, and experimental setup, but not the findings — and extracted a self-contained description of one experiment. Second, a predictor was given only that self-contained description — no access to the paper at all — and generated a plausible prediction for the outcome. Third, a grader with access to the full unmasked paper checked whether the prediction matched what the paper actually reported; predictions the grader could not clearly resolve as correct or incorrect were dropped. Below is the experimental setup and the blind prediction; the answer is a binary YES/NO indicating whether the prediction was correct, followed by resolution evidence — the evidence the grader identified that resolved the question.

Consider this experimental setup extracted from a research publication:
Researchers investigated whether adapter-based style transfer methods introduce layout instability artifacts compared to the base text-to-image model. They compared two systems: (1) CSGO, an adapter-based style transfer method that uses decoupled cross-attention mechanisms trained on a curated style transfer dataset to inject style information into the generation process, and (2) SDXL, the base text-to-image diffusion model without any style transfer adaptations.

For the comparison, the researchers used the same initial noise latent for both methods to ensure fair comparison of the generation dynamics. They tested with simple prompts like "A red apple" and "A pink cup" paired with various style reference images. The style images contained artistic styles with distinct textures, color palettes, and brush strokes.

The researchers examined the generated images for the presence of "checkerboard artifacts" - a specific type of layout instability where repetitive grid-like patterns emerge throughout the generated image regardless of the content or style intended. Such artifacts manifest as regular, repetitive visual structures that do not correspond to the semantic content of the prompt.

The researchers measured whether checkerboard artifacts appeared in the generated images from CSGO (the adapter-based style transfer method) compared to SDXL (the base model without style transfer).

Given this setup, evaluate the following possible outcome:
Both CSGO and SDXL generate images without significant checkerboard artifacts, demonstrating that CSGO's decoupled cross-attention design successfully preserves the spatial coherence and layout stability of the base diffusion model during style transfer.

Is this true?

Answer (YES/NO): NO